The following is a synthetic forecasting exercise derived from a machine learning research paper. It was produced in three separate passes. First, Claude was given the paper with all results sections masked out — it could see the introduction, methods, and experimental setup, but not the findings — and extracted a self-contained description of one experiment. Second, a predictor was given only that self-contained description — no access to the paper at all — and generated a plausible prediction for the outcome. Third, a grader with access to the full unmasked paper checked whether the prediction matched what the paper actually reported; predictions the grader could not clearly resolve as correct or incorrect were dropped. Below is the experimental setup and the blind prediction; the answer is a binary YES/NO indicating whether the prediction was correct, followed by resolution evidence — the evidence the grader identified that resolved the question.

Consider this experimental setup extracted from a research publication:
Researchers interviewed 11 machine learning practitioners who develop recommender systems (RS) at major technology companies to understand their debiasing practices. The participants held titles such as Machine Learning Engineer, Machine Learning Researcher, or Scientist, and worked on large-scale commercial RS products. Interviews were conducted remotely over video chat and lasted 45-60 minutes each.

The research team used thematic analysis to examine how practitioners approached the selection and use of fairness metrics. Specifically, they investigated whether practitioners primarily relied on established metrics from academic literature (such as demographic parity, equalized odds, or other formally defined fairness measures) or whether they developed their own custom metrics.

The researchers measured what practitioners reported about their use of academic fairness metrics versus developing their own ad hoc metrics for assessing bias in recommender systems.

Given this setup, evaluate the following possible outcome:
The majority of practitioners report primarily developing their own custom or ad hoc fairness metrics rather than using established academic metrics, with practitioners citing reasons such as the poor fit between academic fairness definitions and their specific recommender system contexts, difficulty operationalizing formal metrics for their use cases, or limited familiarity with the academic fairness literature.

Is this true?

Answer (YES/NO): YES